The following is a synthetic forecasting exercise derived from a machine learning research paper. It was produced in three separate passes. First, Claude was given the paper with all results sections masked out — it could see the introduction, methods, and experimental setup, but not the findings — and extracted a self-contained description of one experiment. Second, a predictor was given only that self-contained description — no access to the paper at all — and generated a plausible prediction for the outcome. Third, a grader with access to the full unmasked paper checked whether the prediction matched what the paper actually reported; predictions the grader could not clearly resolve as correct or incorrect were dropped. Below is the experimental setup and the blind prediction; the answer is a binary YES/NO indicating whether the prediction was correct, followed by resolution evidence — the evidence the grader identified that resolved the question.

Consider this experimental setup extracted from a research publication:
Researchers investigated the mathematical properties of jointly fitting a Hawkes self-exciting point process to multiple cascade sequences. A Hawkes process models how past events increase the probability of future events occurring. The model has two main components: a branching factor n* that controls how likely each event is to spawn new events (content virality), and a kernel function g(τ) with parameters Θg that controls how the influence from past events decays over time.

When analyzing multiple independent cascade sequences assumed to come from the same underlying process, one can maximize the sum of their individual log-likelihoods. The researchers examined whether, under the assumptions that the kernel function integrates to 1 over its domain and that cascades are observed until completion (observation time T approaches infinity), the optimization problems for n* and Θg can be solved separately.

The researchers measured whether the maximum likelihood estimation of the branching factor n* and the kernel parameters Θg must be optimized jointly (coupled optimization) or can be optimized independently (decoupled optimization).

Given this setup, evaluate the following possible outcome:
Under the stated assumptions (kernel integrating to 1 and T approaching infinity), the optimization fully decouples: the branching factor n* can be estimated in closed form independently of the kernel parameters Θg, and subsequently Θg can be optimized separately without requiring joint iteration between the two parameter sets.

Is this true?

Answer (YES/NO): YES